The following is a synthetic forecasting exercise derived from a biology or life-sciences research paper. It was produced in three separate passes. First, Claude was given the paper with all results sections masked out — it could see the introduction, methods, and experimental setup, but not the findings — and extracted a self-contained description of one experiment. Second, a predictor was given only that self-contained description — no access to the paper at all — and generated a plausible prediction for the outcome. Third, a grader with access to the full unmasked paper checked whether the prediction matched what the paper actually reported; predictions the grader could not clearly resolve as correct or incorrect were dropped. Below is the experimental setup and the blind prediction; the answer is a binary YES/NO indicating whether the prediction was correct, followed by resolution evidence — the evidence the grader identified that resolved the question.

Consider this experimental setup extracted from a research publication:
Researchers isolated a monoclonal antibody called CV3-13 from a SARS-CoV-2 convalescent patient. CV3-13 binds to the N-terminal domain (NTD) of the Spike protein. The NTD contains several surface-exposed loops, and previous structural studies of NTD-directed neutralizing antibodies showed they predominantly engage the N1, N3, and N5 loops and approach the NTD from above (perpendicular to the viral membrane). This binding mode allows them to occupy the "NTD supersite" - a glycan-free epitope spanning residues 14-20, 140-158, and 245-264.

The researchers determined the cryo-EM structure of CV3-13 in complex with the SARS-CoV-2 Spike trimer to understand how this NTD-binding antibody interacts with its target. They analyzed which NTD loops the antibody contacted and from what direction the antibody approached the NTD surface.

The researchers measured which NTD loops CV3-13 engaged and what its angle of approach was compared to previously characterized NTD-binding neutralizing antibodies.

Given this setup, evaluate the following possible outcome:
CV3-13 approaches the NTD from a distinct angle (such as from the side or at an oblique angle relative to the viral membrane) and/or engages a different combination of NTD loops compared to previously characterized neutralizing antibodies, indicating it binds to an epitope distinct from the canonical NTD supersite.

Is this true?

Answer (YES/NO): YES